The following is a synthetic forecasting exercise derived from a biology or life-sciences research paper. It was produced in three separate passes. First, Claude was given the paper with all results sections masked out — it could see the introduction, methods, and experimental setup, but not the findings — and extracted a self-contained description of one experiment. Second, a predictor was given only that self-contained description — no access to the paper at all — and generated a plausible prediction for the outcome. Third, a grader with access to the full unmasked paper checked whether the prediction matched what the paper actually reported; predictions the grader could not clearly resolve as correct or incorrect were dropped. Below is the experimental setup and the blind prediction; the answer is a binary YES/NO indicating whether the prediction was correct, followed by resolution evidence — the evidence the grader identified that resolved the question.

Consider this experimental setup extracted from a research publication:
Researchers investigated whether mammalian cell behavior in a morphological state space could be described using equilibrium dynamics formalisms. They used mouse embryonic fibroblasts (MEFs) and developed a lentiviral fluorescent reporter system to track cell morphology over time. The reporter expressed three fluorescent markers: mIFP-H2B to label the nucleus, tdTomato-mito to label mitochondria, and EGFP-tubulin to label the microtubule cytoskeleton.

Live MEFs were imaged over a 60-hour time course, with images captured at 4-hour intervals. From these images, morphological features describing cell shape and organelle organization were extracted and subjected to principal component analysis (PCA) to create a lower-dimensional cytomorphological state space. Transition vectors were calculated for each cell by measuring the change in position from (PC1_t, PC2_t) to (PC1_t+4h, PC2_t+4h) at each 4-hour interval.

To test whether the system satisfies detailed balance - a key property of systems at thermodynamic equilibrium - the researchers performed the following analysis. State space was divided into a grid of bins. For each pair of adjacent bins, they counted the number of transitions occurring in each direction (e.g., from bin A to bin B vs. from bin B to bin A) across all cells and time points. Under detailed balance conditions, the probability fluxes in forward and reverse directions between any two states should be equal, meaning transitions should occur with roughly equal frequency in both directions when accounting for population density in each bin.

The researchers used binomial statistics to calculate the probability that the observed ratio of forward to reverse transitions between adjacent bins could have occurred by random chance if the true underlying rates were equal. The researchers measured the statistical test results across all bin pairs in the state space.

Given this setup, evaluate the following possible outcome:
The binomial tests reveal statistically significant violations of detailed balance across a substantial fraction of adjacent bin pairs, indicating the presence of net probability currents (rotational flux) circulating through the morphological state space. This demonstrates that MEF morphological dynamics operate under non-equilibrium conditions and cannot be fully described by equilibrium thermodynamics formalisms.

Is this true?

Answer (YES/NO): NO